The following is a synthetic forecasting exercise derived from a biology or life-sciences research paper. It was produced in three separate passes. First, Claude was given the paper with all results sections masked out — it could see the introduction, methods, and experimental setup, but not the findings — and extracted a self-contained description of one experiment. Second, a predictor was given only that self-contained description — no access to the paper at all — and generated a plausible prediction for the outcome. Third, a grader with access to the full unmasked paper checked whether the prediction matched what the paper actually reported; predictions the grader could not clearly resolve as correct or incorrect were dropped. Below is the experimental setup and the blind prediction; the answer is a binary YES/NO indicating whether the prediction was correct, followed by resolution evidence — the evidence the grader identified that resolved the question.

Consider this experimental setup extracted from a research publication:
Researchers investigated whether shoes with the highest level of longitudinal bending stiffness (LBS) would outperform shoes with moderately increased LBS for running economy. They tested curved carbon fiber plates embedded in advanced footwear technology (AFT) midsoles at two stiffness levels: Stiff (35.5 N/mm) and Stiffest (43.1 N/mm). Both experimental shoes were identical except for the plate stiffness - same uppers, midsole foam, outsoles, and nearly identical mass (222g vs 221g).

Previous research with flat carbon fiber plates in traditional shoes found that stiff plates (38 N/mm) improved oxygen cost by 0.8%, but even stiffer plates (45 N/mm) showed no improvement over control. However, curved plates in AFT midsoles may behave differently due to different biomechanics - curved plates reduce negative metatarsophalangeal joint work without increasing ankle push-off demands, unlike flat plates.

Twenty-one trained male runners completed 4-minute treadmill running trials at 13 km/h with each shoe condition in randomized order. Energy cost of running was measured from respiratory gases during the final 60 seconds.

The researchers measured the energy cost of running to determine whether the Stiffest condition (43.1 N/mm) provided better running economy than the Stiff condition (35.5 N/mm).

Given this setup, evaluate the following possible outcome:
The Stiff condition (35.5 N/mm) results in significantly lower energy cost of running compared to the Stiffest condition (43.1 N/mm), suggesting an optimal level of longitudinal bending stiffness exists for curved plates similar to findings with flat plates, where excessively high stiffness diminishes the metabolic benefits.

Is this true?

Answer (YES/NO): YES